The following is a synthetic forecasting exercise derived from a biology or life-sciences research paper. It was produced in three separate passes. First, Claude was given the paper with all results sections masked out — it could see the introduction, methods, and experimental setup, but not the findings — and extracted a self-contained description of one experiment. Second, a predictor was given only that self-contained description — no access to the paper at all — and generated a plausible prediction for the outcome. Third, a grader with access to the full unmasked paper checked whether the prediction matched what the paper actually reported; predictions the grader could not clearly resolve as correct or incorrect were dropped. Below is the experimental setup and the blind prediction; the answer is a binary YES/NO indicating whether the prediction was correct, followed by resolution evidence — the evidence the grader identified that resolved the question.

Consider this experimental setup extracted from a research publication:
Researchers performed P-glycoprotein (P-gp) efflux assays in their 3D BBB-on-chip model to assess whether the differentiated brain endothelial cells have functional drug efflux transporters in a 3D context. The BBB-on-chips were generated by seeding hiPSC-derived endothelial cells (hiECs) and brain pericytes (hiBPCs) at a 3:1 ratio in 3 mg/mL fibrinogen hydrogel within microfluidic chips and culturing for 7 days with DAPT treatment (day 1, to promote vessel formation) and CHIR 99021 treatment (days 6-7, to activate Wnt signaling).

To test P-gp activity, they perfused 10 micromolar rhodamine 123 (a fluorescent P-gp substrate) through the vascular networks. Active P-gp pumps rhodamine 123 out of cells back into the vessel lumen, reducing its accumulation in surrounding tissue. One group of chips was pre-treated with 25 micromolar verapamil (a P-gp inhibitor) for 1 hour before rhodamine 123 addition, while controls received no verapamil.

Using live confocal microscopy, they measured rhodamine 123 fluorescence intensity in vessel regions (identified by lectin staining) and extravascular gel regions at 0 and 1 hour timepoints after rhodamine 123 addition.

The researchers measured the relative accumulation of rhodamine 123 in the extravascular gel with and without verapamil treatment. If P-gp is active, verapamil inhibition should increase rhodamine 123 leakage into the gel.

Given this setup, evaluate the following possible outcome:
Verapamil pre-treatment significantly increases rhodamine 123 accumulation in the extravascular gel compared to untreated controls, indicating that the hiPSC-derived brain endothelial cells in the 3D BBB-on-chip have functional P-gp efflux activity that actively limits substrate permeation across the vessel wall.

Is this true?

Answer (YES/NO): YES